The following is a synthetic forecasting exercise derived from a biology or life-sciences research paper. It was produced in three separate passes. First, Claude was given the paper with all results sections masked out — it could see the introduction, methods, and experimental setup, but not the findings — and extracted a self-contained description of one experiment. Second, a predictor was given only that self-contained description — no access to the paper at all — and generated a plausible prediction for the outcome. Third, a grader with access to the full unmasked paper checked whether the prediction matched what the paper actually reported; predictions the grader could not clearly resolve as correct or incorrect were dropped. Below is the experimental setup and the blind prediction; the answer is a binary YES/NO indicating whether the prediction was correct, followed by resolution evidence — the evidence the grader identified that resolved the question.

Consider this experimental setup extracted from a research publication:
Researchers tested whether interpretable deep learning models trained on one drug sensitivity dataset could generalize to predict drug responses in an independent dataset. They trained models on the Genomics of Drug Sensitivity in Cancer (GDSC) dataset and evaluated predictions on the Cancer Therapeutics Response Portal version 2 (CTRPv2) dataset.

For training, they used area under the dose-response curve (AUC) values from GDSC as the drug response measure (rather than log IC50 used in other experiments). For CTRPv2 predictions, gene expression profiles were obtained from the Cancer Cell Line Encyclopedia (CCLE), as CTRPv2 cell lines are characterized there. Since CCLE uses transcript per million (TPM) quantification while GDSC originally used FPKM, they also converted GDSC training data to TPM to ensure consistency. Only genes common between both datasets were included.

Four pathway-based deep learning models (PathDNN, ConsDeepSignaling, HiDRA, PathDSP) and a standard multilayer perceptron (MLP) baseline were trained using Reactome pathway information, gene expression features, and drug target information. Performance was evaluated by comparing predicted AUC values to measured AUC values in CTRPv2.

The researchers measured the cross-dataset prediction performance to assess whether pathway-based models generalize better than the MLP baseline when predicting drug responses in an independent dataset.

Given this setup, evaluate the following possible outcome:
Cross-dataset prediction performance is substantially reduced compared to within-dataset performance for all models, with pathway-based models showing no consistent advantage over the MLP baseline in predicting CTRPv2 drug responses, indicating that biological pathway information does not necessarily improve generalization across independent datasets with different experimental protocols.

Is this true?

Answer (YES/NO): YES